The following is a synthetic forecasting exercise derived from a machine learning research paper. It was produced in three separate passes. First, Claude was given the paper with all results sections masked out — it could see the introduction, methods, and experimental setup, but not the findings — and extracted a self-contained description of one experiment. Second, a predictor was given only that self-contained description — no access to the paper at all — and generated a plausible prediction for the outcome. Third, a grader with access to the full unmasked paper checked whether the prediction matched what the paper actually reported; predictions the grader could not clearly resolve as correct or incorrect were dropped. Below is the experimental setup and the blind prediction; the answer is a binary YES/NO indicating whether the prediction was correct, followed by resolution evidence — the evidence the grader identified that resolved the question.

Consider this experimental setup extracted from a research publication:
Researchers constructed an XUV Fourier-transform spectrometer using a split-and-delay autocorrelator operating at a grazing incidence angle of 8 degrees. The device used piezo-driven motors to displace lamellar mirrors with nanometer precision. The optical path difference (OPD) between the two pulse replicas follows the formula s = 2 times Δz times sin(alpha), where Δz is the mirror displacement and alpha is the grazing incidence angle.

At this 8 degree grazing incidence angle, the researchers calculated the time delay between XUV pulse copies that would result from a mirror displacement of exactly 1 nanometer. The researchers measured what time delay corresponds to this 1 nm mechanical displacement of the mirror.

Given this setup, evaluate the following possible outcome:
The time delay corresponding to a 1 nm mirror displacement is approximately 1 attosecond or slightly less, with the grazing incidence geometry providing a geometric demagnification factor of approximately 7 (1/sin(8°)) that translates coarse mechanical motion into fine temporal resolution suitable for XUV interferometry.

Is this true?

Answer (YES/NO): NO